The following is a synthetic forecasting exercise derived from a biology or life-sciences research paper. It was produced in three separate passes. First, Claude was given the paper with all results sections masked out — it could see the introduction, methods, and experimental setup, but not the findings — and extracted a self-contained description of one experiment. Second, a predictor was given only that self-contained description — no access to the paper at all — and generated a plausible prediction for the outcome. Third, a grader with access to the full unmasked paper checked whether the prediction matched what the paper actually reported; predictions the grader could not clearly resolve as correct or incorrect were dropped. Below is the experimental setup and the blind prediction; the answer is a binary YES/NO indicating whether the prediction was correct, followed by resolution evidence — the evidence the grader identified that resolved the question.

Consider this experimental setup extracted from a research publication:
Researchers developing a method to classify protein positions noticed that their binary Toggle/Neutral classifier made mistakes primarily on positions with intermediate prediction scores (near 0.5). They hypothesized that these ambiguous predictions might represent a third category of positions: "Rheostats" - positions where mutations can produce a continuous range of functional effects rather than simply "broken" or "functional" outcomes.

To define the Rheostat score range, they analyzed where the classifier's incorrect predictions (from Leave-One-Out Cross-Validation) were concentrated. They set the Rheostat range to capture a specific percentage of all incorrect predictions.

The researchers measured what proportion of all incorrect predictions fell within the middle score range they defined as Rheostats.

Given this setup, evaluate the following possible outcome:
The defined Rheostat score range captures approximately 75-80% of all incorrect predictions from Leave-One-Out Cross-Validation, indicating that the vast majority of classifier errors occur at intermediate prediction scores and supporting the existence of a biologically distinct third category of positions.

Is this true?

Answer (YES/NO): NO